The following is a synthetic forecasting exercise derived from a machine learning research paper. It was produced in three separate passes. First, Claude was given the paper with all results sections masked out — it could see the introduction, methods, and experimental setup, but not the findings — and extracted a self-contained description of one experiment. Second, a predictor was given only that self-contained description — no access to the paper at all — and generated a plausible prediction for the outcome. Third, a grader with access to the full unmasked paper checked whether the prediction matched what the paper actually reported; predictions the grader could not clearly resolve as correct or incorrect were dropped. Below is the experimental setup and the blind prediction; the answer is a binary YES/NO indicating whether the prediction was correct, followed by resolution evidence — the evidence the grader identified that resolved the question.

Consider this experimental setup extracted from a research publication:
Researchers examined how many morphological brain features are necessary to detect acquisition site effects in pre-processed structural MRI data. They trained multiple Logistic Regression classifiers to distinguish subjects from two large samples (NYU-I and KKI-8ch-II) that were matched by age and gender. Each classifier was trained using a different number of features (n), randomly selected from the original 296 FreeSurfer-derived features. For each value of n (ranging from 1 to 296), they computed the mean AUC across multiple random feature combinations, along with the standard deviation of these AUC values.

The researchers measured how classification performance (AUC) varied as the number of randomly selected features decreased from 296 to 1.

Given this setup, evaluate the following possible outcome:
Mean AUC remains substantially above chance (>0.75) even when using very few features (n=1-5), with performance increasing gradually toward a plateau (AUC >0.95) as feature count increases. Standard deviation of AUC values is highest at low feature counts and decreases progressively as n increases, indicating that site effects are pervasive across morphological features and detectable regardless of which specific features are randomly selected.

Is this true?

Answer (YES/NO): NO